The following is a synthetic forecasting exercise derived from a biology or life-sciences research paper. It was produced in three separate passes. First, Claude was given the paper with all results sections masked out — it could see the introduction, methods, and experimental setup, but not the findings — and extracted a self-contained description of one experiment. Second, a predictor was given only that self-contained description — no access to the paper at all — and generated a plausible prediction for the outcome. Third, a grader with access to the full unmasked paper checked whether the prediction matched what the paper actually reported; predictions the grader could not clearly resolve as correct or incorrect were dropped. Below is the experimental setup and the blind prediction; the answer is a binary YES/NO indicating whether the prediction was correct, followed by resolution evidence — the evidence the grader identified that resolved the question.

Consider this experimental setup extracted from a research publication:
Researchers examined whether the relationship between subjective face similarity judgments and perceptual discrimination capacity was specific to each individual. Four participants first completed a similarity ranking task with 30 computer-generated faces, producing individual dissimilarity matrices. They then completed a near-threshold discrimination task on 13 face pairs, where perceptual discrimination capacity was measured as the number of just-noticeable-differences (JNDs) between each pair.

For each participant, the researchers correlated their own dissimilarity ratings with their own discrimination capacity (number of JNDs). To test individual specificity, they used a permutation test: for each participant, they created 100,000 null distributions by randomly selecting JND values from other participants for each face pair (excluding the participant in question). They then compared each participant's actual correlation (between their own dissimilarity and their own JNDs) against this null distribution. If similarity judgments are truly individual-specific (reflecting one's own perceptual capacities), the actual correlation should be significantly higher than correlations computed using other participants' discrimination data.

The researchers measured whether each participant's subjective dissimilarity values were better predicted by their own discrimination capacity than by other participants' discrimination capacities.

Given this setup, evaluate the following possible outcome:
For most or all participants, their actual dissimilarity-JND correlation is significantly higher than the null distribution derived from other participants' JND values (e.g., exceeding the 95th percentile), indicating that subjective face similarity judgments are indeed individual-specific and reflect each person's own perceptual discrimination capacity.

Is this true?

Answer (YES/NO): YES